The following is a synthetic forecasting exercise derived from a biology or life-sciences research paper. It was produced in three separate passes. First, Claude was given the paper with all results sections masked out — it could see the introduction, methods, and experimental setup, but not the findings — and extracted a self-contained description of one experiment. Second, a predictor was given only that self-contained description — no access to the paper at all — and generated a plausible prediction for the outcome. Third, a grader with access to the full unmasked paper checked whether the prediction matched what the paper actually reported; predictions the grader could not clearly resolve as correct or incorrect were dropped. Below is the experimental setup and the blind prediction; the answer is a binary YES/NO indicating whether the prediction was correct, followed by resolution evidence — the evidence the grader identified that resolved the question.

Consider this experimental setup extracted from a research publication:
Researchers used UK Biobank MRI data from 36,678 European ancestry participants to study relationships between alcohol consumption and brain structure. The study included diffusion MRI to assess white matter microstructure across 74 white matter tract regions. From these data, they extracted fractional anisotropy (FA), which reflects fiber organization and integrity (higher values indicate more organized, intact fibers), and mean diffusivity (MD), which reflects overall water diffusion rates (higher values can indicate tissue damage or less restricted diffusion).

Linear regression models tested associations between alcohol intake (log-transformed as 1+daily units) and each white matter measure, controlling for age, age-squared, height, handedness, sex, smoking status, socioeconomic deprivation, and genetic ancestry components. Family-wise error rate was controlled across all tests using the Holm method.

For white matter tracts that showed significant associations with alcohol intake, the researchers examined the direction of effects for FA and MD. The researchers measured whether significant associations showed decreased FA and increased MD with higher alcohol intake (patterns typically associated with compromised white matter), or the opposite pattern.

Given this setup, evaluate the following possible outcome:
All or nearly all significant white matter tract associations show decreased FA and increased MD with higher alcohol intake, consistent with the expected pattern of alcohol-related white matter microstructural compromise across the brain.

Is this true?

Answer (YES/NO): YES